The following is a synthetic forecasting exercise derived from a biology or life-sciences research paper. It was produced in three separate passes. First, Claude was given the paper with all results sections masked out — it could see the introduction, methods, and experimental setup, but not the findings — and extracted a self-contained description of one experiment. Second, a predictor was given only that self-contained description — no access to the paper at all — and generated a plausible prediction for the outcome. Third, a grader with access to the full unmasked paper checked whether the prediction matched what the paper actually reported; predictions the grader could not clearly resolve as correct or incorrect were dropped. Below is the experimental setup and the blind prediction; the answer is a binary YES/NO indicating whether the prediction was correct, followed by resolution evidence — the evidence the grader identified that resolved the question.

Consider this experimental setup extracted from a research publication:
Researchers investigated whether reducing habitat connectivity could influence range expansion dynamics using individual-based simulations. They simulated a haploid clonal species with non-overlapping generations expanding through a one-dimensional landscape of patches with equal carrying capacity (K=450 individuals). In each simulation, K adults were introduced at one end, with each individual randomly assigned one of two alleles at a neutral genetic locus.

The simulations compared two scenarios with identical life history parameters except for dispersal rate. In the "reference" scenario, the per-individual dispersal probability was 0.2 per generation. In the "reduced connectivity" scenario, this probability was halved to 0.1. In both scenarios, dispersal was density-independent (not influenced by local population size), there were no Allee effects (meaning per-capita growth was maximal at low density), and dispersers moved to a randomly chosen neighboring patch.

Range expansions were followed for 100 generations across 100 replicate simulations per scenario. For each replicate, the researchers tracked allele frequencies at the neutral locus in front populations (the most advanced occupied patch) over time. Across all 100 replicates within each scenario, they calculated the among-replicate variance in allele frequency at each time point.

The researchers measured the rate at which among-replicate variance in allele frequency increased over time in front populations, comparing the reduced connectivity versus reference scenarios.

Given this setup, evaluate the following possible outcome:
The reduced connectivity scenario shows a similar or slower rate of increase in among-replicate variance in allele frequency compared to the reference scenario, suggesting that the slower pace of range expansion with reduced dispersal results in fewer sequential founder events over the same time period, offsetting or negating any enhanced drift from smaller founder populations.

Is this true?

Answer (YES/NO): NO